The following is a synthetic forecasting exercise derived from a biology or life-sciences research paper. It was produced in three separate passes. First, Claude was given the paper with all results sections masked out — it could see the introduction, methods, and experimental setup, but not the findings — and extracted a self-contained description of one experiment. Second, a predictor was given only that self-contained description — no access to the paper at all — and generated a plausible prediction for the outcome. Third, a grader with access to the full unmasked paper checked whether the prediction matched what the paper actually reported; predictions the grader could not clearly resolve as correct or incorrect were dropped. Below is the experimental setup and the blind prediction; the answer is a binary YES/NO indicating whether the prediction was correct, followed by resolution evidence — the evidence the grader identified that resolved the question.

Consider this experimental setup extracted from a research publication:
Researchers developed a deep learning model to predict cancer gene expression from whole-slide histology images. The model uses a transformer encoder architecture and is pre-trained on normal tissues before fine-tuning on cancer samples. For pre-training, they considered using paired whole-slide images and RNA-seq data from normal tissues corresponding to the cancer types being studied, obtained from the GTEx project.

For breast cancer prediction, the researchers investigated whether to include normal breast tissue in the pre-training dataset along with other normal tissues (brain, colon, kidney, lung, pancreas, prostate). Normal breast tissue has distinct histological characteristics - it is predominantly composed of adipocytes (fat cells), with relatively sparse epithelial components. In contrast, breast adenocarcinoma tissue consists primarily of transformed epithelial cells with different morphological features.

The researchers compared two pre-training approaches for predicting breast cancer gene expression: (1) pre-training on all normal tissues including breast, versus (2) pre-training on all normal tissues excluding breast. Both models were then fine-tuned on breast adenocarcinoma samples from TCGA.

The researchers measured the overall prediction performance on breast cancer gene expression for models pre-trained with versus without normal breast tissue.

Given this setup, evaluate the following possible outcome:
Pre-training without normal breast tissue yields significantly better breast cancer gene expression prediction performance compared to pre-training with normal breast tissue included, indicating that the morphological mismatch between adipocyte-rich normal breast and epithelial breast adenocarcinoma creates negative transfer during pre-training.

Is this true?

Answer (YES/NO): YES